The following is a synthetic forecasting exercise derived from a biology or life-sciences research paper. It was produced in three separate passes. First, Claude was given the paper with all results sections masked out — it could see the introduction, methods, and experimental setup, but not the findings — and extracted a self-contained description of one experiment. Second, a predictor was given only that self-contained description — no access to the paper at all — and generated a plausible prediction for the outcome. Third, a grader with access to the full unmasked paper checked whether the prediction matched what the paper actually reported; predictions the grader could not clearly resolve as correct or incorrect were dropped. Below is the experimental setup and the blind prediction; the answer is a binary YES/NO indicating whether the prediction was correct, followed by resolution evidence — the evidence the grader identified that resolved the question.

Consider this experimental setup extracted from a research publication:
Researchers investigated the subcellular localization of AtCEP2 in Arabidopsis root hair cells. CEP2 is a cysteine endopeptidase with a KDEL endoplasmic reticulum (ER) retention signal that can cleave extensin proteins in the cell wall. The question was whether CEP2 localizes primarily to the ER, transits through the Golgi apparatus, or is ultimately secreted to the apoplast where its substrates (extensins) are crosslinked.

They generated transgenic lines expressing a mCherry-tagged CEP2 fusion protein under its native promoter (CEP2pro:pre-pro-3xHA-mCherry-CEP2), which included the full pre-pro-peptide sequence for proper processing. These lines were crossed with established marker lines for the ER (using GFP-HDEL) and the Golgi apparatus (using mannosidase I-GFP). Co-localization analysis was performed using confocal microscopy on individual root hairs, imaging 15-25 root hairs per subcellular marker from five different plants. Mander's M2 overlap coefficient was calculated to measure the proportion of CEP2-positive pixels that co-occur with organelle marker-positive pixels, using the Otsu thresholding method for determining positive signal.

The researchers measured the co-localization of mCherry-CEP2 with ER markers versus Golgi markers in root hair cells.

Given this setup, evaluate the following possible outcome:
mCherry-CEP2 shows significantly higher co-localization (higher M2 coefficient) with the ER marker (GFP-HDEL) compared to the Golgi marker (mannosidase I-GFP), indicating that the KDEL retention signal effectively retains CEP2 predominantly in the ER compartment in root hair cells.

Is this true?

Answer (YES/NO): YES